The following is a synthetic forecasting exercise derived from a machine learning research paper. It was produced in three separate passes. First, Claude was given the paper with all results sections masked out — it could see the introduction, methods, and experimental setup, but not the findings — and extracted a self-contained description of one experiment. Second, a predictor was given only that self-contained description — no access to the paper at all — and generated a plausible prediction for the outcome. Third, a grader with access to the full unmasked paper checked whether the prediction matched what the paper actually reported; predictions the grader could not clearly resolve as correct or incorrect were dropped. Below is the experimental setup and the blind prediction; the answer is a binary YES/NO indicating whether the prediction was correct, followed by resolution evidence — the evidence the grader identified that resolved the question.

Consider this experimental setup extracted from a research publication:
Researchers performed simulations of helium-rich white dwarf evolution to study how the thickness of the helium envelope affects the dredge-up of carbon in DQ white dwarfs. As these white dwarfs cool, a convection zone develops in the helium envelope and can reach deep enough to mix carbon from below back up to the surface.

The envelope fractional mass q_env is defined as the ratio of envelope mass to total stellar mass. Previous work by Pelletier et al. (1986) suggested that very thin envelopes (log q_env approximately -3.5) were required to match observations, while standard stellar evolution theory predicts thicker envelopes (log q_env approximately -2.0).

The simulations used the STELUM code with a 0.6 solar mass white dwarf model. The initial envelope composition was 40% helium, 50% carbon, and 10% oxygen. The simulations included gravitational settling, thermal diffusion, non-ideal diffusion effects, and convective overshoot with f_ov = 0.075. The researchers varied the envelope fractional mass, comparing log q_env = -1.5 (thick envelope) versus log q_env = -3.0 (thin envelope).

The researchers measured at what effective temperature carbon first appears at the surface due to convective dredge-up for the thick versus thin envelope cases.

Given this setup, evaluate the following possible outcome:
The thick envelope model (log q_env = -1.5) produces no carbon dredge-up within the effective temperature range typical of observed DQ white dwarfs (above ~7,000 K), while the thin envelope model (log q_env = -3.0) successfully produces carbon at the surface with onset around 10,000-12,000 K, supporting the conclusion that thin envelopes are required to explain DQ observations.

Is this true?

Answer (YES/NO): NO